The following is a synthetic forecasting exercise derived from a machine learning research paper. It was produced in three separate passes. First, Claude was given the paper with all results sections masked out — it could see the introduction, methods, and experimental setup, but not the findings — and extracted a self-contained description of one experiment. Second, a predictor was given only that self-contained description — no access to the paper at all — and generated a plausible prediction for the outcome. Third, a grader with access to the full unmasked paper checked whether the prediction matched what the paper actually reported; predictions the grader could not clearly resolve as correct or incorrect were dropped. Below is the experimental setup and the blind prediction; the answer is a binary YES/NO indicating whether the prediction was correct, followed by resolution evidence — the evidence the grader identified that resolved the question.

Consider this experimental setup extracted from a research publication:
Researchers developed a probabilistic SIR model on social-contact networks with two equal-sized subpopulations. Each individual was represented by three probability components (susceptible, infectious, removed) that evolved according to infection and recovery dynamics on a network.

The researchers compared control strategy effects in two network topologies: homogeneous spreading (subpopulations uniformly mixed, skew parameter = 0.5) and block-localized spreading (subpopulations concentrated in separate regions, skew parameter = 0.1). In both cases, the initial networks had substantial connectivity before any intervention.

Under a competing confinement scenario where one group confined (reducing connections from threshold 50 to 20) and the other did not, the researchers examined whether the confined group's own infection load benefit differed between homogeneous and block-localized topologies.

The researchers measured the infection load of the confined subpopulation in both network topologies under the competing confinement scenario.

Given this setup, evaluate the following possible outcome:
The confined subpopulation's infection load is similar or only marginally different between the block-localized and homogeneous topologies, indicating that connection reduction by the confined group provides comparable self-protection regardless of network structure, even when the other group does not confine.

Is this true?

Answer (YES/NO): NO